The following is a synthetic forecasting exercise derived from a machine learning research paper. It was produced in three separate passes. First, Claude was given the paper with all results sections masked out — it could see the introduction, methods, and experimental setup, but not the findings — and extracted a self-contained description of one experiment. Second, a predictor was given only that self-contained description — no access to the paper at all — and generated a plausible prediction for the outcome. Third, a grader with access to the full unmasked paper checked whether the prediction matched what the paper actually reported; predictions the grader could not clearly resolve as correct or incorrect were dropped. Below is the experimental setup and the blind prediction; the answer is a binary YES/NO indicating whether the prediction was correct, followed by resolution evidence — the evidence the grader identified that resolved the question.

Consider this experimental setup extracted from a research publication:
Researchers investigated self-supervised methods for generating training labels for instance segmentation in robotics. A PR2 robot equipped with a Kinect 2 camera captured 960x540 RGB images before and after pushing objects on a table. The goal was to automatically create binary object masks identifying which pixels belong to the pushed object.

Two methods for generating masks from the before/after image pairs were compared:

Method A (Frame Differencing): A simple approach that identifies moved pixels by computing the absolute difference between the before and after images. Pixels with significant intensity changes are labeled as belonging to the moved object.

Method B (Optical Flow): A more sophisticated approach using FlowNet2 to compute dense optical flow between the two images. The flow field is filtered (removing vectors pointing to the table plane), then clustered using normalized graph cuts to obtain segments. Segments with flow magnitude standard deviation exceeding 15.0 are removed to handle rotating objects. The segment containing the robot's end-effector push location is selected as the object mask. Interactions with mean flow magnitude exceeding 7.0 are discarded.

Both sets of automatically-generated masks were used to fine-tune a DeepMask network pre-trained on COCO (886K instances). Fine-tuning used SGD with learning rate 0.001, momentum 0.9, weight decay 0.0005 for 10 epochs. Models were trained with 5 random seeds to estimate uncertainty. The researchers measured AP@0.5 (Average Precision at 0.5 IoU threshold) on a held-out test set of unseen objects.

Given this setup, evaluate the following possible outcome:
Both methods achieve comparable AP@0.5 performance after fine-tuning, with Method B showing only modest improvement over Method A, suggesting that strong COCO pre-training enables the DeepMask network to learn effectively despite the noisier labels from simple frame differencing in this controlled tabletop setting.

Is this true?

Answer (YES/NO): NO